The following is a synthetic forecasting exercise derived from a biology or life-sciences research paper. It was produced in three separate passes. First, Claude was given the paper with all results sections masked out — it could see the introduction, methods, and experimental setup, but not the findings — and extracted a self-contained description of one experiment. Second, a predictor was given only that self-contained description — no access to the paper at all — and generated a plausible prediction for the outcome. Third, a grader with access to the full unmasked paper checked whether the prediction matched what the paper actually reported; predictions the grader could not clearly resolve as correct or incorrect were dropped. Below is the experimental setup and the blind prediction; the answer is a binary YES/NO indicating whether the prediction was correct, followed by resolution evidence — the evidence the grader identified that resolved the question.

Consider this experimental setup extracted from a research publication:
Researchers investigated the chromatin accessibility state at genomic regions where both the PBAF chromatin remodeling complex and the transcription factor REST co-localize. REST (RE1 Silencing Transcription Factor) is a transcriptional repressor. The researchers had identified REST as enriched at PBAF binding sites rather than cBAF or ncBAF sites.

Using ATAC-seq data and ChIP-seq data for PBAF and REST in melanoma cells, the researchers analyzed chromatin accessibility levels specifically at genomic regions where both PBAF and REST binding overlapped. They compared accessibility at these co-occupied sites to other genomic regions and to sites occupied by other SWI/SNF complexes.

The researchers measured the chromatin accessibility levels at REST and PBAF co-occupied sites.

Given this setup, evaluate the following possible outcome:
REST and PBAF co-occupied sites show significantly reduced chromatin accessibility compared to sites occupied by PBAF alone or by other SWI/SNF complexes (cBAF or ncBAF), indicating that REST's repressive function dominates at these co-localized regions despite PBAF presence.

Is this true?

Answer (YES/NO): YES